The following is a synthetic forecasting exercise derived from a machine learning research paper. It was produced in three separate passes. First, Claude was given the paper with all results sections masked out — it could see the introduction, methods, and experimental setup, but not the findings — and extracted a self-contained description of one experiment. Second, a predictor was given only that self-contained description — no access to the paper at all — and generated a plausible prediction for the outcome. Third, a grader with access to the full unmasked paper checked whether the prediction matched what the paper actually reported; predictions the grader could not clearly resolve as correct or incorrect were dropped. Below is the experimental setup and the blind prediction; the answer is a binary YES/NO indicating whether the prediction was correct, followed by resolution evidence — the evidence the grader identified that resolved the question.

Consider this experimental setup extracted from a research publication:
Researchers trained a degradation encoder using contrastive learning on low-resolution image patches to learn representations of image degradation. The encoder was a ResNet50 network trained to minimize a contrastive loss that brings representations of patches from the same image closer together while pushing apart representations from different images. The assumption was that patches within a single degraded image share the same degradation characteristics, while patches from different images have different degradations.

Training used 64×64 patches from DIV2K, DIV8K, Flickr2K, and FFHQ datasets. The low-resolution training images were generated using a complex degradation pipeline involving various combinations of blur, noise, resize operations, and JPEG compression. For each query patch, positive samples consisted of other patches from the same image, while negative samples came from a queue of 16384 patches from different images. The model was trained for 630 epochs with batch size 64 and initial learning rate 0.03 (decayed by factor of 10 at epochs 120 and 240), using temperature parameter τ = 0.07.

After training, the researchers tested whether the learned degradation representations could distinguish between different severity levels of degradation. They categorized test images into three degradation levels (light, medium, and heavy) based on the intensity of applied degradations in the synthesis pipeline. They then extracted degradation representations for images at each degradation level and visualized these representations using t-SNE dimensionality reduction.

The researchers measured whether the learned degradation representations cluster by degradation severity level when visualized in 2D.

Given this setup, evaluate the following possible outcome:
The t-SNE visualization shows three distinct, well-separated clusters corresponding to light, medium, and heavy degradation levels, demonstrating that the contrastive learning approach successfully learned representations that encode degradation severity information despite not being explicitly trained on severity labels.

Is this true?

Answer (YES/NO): YES